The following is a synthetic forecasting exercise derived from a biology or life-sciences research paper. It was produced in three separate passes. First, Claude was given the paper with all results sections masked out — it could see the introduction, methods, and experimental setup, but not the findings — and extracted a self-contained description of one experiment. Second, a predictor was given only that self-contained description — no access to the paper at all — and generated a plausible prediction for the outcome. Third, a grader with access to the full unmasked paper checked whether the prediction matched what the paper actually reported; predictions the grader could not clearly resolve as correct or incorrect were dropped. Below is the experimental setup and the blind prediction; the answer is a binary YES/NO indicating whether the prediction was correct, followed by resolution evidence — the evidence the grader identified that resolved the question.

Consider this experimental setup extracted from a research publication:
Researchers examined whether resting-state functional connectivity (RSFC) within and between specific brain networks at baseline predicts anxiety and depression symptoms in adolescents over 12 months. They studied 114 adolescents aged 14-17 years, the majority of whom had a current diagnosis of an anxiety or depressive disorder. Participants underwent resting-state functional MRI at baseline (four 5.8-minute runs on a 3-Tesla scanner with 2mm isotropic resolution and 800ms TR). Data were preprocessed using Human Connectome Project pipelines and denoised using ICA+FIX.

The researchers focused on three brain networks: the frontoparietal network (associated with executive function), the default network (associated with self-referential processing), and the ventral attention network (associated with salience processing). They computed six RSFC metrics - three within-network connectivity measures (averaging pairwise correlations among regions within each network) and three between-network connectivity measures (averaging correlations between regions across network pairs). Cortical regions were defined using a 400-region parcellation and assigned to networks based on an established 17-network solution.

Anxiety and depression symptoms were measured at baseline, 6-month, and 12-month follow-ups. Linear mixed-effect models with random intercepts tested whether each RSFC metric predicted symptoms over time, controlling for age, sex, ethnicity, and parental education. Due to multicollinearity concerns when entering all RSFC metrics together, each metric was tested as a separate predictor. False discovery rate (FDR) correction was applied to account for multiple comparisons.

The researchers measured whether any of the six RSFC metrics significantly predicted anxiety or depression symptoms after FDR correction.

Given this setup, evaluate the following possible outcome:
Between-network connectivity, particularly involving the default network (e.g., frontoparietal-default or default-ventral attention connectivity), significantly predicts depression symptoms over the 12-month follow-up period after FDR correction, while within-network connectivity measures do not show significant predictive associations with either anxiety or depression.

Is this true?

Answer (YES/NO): NO